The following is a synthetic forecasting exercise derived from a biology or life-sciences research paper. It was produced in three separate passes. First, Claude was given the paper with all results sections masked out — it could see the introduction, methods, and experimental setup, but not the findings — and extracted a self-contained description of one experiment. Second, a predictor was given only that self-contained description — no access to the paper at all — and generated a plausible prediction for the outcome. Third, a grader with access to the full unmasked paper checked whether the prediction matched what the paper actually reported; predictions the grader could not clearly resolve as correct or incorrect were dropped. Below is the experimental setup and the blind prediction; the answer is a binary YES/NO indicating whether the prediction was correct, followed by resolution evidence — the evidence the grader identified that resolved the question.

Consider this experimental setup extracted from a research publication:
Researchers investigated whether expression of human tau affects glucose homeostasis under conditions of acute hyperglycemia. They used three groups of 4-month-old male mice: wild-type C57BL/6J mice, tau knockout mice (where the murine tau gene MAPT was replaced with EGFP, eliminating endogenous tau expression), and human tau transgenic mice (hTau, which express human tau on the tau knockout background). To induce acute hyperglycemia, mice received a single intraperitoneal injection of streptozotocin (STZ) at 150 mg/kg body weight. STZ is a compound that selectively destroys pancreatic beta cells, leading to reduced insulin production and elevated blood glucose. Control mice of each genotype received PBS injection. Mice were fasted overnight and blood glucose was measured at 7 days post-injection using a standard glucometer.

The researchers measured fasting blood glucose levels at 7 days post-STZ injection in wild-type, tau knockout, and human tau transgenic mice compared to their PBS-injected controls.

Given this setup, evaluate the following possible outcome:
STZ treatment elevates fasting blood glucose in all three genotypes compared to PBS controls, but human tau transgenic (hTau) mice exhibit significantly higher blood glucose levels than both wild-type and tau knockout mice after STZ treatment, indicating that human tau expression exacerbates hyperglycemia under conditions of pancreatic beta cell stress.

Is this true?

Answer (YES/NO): NO